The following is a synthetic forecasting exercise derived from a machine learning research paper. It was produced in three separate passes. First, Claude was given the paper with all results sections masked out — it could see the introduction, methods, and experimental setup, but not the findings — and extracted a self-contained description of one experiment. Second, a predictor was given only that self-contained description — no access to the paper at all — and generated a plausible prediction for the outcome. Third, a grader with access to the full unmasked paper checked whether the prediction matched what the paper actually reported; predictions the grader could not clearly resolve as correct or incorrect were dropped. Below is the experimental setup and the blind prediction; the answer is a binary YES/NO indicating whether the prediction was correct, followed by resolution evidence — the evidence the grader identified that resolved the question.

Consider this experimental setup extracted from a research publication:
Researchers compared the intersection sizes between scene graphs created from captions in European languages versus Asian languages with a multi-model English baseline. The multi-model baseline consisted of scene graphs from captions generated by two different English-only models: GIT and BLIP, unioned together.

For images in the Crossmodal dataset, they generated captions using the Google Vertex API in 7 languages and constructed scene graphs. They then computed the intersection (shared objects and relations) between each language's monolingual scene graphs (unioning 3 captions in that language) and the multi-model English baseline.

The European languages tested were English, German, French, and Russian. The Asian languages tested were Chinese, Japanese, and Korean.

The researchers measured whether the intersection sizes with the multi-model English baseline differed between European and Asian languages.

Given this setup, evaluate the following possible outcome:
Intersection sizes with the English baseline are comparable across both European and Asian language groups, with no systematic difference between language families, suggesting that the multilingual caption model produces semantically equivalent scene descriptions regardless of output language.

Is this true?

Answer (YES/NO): NO